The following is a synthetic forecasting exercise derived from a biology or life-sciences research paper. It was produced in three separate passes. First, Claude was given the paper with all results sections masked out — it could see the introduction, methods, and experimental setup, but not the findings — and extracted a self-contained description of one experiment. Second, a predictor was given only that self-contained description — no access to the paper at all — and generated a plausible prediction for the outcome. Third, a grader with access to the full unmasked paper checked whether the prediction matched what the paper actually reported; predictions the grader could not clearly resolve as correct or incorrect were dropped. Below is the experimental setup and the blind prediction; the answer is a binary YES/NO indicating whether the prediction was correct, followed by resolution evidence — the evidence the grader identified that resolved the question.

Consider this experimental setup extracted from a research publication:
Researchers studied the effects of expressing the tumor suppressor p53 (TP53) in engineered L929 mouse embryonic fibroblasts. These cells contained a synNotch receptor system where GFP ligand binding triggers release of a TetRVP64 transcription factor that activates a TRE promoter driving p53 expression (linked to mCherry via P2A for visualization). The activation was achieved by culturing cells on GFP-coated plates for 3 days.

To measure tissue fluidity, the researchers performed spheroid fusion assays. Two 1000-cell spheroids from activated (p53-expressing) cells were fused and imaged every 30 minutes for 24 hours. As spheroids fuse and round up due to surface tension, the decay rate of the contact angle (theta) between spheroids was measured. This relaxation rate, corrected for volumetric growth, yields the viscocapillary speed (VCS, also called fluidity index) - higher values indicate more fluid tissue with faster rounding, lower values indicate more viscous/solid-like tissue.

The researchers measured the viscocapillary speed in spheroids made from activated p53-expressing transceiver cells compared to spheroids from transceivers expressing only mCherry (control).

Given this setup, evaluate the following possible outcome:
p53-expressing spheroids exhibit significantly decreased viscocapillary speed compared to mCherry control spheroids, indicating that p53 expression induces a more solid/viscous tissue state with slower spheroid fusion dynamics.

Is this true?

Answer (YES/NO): NO